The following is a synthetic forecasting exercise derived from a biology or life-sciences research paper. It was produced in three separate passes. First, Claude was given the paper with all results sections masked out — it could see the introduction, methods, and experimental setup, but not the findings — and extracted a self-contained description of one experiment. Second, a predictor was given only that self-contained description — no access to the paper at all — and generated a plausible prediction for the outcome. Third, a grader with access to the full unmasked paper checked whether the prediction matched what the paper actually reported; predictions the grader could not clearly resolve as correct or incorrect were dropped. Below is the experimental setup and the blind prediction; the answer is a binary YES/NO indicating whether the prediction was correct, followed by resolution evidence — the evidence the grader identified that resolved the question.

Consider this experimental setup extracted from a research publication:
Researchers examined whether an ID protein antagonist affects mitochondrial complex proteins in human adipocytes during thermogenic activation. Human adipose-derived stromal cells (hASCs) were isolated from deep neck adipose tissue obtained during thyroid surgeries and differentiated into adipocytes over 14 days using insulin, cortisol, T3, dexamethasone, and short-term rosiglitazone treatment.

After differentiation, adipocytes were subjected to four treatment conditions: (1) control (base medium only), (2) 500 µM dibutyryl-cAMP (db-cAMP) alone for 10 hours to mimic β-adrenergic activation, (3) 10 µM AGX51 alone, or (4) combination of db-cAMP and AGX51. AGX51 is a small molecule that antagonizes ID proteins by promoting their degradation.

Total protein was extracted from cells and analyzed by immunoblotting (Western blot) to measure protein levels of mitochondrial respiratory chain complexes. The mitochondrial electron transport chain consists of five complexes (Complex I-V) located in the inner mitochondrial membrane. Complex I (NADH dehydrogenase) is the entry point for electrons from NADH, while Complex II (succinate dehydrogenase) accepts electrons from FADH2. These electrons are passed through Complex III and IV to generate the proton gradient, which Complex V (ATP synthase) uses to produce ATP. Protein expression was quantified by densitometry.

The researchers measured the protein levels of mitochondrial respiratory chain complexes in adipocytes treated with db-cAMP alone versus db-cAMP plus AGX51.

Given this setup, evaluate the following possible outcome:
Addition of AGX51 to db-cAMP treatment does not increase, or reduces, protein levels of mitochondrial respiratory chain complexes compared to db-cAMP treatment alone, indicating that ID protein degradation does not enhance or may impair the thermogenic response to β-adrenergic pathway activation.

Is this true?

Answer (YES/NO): YES